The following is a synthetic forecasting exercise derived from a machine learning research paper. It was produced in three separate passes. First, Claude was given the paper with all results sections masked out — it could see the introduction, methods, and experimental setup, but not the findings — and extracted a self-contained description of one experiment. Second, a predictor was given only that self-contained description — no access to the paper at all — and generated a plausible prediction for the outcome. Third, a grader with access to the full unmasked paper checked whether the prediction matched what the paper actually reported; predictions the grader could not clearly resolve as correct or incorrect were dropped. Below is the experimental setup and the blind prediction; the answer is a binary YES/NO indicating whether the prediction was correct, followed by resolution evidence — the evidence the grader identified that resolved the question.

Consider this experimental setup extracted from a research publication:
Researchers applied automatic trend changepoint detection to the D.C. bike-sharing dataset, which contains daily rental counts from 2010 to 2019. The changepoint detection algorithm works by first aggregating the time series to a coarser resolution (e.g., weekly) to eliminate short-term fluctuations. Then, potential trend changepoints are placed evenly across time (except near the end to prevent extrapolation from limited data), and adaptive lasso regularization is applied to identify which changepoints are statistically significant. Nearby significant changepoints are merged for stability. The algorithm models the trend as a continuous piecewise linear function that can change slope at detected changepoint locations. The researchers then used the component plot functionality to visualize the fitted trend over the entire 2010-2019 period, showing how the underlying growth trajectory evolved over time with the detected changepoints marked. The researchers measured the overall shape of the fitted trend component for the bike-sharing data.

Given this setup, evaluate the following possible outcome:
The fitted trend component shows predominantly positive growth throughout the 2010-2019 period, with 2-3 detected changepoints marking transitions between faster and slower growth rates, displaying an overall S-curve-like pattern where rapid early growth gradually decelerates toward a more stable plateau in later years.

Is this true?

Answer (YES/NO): NO